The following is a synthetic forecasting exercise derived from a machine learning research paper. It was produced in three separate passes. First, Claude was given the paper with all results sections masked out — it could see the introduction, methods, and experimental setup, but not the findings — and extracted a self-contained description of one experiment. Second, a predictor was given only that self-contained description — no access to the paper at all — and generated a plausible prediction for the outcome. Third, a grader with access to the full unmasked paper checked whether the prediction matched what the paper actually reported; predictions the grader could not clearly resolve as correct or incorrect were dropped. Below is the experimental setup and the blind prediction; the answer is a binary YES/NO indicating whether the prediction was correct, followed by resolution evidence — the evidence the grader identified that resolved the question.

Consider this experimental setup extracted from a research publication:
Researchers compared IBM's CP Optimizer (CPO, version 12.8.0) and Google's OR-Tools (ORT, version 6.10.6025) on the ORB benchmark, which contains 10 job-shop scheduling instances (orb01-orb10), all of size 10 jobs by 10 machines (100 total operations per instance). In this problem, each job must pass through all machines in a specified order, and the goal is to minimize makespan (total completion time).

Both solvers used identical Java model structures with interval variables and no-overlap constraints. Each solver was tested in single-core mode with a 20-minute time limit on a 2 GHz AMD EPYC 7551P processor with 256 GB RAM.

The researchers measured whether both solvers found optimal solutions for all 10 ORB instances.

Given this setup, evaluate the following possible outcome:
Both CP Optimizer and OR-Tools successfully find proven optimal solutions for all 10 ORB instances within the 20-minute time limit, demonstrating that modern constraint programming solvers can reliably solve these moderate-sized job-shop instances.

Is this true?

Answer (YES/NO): YES